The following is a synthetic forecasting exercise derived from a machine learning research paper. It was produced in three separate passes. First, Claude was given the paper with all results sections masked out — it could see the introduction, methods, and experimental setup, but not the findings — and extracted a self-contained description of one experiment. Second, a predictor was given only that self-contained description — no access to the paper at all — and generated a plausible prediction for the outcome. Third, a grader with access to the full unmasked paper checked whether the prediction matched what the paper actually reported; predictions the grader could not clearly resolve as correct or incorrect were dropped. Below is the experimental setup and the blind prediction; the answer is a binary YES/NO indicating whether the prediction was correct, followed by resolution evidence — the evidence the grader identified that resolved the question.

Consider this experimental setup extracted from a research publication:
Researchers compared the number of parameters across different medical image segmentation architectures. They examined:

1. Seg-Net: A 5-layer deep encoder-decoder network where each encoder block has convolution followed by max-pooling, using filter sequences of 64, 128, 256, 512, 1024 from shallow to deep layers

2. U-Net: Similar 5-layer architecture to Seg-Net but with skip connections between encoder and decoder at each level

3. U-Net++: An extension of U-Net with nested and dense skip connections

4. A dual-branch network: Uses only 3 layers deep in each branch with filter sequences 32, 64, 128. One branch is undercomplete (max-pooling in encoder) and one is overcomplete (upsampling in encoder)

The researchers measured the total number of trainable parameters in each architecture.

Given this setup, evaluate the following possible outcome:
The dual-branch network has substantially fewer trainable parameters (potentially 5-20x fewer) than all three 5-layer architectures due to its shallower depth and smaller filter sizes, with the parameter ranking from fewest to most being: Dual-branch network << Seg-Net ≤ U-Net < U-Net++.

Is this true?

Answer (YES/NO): NO